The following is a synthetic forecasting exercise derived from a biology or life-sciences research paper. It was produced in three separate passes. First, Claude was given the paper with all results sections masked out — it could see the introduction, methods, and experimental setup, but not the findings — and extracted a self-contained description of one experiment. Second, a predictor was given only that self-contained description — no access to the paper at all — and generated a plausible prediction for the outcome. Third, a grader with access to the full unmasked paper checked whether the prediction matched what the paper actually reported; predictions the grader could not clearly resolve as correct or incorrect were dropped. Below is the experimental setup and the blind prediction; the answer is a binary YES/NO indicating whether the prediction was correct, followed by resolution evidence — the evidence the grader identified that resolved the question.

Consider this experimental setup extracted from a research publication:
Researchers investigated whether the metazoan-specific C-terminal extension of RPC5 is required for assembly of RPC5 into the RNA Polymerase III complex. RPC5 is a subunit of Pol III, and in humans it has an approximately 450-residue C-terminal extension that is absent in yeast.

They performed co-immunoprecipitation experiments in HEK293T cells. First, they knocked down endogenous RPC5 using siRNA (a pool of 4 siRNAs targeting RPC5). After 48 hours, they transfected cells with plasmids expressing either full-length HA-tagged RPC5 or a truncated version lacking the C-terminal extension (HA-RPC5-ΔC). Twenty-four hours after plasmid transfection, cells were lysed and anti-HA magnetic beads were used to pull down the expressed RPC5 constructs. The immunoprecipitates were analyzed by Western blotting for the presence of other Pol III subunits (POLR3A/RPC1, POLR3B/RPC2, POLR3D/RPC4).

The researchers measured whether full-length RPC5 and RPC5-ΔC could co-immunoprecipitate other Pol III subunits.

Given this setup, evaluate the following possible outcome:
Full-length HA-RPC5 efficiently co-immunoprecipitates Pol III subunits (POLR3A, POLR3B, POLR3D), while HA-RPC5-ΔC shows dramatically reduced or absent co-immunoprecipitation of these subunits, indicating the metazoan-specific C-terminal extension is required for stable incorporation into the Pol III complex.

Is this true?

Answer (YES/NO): NO